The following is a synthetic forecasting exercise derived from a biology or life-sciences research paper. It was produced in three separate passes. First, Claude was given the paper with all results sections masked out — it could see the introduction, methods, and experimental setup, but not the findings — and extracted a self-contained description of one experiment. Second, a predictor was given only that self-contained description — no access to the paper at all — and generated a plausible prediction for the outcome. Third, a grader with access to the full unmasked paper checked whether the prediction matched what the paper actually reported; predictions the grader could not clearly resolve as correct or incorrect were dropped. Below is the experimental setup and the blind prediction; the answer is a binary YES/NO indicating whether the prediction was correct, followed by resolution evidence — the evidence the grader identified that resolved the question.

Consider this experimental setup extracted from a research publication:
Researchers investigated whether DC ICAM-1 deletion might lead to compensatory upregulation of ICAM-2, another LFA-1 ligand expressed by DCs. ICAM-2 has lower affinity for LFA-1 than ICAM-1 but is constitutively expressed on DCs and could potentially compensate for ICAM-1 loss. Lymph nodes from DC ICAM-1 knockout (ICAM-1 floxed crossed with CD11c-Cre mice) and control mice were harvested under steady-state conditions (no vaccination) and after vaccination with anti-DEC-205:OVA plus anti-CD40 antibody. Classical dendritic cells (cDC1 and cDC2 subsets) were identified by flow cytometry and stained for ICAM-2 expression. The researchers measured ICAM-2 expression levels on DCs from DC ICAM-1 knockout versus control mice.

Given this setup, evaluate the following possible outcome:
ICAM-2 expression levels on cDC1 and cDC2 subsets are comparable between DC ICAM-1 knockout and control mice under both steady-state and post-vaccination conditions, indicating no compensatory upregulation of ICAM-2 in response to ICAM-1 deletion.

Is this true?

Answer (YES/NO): YES